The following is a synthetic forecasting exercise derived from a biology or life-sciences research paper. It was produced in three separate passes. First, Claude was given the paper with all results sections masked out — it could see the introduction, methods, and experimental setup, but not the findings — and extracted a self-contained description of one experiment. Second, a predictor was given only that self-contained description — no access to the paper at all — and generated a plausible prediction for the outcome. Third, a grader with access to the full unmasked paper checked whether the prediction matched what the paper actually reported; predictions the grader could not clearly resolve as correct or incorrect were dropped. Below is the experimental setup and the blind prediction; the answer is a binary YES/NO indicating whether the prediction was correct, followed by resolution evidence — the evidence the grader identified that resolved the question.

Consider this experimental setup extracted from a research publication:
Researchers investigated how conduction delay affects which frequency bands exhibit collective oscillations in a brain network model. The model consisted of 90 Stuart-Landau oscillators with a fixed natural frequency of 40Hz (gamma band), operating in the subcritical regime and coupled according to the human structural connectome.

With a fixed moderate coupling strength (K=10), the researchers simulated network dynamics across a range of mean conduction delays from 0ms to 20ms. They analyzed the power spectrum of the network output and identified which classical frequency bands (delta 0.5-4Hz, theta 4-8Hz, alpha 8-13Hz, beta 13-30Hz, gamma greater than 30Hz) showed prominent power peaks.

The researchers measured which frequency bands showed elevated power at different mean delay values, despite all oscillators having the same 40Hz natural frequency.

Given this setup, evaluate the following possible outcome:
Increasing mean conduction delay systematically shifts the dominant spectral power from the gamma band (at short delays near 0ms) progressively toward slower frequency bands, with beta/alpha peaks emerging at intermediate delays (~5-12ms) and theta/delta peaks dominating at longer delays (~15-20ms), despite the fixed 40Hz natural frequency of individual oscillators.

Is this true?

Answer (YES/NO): YES